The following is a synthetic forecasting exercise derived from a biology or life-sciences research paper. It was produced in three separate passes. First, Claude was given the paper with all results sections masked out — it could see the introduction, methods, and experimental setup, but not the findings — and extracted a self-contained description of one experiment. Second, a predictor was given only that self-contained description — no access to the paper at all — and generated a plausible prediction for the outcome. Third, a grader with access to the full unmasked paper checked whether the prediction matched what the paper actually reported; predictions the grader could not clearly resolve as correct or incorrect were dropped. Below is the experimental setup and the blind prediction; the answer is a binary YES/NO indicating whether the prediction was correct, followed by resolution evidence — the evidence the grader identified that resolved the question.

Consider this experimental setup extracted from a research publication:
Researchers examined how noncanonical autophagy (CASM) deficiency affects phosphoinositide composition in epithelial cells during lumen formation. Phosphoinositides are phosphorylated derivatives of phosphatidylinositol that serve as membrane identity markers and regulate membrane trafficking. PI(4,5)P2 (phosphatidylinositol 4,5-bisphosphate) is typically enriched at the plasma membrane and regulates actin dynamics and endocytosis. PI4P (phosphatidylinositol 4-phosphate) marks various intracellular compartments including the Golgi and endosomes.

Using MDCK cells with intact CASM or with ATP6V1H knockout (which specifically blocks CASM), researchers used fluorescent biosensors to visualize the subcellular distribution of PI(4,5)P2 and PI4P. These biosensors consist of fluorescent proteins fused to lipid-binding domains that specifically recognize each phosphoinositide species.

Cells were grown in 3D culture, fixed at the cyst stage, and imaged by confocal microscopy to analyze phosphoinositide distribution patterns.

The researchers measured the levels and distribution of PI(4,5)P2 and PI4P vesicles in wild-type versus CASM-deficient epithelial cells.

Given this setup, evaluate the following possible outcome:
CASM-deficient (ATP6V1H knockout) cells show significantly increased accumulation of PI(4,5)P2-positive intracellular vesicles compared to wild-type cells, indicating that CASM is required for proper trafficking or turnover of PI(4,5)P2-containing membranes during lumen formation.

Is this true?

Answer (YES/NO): YES